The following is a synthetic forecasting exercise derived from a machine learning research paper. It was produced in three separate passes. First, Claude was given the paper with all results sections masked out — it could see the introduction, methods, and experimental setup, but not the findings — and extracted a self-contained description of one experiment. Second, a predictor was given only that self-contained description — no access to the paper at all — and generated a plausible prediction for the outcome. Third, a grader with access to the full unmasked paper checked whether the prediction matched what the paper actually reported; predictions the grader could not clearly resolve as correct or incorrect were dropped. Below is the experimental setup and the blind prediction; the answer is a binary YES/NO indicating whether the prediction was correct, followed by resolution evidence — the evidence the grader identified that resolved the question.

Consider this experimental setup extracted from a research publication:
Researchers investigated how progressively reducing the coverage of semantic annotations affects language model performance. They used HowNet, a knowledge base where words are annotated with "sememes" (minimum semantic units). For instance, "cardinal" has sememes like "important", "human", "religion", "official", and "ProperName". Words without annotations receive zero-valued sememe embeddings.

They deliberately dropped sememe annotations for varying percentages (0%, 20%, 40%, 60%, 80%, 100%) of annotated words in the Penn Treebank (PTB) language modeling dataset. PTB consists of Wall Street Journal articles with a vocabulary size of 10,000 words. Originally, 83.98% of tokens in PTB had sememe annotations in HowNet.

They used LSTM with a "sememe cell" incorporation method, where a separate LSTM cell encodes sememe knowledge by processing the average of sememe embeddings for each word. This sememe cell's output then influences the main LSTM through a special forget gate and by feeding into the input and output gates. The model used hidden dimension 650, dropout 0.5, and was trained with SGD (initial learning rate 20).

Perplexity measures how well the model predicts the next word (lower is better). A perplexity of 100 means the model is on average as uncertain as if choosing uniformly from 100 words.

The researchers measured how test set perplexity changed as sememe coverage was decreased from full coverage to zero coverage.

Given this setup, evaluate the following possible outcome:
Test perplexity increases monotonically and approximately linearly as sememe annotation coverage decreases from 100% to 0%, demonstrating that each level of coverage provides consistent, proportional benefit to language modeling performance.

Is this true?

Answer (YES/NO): NO